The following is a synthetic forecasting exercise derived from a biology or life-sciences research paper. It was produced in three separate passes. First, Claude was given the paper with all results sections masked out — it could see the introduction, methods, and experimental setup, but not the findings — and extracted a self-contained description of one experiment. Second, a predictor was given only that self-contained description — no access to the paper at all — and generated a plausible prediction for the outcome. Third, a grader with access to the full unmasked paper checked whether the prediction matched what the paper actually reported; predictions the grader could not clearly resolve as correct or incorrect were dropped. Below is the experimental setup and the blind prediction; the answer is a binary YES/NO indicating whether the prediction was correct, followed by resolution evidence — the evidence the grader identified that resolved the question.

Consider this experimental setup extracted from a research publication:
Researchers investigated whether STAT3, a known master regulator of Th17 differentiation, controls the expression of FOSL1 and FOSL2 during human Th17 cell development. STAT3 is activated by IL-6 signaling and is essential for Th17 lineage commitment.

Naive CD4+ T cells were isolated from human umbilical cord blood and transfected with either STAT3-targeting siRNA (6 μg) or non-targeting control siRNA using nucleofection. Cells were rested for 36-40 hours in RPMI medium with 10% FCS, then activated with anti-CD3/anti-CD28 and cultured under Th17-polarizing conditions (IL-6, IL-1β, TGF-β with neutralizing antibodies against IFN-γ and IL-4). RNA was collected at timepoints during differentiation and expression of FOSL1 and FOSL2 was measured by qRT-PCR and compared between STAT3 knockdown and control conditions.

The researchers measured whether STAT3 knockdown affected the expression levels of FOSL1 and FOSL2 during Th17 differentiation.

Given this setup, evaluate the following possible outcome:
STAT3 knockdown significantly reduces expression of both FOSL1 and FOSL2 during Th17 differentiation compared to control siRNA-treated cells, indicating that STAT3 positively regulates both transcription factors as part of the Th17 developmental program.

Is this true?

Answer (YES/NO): YES